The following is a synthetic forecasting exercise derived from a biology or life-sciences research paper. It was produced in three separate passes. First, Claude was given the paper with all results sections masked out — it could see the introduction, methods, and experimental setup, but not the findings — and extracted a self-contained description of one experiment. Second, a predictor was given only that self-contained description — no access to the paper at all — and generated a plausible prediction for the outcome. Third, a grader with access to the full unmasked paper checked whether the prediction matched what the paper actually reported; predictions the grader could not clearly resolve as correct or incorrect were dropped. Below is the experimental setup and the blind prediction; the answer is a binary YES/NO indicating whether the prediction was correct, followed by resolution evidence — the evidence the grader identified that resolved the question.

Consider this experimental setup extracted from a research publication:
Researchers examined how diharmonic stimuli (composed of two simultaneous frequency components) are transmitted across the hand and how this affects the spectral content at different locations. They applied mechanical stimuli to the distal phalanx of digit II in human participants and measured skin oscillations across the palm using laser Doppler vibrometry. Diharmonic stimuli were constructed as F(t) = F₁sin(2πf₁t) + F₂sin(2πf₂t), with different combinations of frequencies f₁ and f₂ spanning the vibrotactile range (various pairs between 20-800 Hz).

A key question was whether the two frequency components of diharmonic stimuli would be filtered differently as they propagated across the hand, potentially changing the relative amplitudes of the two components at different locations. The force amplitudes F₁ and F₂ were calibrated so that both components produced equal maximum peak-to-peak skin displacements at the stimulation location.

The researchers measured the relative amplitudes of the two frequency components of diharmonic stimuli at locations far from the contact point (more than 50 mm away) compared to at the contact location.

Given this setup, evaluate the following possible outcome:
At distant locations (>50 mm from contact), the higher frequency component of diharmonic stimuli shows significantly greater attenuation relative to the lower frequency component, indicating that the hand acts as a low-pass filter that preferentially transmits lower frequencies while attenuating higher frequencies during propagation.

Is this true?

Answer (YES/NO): YES